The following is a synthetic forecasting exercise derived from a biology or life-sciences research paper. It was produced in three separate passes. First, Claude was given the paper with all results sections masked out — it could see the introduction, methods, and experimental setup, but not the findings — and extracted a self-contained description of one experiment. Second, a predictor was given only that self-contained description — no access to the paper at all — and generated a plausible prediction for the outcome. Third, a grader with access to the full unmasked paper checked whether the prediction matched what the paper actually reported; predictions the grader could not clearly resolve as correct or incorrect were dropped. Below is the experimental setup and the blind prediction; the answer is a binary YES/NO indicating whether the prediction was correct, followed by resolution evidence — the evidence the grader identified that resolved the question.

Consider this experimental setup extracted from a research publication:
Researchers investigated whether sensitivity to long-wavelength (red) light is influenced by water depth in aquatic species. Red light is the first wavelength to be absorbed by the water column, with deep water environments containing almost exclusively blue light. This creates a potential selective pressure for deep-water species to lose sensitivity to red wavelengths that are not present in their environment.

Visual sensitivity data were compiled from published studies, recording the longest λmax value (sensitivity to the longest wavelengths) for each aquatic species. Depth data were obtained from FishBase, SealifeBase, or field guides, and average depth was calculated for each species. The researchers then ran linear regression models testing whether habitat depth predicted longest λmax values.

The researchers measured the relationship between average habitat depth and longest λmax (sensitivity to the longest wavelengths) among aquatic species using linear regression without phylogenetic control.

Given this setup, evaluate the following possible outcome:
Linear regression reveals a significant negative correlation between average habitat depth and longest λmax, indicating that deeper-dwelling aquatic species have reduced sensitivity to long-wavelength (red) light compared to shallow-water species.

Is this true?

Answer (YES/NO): NO